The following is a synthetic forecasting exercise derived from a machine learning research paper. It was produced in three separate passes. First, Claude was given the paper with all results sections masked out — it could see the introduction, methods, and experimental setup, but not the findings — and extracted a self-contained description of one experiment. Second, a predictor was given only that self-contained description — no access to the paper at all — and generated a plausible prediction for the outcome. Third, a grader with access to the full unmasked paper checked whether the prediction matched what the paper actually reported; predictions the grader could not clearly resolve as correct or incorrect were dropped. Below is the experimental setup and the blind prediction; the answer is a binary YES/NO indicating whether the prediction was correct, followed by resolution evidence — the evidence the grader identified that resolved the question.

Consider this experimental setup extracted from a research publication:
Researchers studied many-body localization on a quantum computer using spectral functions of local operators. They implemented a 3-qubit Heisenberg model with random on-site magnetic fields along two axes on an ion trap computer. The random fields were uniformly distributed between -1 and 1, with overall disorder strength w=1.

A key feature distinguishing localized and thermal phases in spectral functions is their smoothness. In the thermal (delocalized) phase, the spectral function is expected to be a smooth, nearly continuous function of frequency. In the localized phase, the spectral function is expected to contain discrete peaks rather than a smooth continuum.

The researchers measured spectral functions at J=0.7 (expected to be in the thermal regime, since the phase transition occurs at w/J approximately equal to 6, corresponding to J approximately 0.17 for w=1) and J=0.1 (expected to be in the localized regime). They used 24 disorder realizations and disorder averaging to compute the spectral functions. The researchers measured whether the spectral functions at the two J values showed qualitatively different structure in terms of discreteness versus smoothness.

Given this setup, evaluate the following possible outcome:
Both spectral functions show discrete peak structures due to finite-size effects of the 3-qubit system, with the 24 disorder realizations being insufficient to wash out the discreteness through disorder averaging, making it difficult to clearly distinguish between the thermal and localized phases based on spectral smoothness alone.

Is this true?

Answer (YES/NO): NO